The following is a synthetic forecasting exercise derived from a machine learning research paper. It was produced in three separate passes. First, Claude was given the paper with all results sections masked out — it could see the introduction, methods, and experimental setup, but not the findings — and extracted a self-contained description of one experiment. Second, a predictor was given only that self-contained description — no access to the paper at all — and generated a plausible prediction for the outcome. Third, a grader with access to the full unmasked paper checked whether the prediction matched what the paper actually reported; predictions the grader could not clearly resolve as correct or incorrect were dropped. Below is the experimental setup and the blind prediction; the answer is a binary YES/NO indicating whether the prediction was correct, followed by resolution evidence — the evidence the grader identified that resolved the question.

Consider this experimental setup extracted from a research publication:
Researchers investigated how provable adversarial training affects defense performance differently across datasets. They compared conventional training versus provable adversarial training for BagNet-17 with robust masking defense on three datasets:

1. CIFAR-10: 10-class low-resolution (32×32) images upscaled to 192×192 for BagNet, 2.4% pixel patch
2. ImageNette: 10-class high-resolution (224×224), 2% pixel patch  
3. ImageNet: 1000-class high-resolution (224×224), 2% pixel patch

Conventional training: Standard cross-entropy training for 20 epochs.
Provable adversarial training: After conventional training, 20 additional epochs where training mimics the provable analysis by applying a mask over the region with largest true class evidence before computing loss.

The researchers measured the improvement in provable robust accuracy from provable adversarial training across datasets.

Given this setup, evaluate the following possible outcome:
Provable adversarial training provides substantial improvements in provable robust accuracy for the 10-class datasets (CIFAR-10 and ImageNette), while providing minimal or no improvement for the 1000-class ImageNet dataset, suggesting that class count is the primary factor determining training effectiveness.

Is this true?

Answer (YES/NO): NO